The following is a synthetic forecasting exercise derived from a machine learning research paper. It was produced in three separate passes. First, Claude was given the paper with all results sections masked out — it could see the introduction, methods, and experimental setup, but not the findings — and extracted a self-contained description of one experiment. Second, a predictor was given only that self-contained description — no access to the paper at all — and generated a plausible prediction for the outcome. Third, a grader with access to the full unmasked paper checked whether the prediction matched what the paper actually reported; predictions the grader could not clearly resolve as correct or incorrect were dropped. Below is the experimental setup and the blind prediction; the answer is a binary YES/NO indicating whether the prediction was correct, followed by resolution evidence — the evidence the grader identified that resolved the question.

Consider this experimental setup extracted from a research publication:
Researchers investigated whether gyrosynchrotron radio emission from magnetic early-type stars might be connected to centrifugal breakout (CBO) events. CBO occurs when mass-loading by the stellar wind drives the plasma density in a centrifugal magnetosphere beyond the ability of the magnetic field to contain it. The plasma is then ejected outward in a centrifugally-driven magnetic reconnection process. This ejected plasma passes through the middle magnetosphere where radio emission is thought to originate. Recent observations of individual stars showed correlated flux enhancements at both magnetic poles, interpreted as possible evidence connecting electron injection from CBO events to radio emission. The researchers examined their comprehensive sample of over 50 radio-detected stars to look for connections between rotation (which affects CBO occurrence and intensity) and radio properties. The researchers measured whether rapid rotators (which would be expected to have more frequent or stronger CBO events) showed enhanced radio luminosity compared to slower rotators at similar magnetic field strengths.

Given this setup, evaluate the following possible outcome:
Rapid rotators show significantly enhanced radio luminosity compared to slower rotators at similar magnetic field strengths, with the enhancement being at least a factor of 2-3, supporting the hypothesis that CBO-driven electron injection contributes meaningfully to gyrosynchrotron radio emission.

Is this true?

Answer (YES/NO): YES